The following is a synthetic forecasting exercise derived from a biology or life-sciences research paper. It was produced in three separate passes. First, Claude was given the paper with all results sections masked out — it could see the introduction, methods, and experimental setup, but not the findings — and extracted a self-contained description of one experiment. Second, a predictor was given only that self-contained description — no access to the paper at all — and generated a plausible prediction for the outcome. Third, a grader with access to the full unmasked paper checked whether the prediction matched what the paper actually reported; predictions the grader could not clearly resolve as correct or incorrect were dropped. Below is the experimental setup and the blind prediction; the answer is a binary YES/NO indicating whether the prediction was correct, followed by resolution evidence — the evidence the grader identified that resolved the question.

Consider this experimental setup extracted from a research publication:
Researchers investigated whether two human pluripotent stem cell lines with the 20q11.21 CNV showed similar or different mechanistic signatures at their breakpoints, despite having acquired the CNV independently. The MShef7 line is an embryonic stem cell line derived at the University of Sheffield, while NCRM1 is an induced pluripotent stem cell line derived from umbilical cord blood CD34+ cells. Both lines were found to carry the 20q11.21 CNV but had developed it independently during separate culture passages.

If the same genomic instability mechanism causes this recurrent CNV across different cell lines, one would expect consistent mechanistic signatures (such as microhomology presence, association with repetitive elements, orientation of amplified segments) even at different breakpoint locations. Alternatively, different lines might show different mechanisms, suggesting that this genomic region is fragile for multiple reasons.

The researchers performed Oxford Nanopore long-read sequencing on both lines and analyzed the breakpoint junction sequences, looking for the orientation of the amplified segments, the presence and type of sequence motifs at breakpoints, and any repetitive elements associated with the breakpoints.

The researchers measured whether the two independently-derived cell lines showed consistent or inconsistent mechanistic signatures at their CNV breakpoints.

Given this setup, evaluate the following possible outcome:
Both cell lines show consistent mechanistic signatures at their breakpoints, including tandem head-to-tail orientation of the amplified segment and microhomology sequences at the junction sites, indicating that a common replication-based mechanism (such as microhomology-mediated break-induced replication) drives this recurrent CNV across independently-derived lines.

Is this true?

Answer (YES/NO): YES